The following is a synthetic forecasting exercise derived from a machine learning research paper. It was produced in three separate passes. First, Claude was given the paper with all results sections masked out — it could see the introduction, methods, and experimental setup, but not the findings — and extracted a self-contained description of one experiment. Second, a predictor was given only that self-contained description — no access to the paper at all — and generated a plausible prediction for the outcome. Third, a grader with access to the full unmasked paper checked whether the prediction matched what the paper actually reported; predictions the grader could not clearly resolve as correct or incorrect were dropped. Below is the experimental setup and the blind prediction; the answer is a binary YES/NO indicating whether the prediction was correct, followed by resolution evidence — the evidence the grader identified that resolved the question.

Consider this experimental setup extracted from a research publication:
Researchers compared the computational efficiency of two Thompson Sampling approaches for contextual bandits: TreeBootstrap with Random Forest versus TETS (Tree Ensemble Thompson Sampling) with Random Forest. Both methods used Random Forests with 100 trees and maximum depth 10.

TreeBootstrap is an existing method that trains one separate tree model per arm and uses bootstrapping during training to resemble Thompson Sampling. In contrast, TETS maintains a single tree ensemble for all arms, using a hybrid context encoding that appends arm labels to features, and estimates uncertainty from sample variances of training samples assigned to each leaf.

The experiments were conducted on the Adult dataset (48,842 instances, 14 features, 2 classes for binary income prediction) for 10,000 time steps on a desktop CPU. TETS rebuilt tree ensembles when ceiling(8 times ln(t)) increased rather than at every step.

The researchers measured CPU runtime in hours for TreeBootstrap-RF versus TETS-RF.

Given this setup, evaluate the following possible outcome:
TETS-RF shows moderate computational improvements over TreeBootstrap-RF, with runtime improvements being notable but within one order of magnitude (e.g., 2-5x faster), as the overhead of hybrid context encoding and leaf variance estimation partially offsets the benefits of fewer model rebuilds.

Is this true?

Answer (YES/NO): NO